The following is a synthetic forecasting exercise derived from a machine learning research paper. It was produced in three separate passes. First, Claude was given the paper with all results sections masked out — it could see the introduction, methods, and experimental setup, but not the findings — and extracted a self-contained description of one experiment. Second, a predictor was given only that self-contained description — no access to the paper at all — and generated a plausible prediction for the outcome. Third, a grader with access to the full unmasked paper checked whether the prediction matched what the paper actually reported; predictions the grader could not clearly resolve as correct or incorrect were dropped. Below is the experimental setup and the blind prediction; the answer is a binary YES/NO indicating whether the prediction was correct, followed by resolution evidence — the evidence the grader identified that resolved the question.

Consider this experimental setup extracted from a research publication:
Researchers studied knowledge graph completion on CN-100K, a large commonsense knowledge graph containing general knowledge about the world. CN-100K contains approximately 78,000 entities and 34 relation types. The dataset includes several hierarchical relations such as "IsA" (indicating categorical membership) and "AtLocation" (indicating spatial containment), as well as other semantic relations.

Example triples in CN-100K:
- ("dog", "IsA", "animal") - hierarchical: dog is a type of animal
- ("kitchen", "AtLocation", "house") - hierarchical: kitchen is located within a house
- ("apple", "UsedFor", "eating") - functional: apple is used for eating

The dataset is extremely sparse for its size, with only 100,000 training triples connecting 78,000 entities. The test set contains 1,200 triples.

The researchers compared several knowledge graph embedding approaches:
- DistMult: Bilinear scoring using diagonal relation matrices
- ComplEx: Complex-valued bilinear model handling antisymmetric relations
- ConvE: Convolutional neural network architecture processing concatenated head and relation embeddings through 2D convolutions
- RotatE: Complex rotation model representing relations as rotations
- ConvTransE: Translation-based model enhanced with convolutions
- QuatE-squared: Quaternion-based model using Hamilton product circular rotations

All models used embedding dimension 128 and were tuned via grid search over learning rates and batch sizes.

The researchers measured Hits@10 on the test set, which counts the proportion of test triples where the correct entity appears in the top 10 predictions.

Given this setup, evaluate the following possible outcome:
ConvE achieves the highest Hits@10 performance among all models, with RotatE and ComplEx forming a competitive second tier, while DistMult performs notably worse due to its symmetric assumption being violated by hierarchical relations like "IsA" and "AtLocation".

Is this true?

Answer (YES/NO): NO